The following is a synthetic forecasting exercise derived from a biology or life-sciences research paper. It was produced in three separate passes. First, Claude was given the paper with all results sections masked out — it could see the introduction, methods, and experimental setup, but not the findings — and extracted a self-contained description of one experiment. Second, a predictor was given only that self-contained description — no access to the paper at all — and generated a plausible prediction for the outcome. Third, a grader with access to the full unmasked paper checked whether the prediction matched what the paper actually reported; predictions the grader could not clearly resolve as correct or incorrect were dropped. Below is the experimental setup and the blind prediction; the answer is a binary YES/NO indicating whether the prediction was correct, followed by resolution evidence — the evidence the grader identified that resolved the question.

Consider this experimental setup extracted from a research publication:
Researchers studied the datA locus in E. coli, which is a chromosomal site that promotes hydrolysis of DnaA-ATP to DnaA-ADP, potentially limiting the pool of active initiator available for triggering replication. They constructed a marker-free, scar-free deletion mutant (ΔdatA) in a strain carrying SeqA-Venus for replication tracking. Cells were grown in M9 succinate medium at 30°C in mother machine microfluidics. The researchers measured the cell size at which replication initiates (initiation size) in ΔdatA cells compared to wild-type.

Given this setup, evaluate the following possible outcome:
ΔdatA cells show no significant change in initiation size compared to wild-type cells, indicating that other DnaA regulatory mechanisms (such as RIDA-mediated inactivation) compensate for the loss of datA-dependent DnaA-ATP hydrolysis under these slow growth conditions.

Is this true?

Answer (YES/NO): NO